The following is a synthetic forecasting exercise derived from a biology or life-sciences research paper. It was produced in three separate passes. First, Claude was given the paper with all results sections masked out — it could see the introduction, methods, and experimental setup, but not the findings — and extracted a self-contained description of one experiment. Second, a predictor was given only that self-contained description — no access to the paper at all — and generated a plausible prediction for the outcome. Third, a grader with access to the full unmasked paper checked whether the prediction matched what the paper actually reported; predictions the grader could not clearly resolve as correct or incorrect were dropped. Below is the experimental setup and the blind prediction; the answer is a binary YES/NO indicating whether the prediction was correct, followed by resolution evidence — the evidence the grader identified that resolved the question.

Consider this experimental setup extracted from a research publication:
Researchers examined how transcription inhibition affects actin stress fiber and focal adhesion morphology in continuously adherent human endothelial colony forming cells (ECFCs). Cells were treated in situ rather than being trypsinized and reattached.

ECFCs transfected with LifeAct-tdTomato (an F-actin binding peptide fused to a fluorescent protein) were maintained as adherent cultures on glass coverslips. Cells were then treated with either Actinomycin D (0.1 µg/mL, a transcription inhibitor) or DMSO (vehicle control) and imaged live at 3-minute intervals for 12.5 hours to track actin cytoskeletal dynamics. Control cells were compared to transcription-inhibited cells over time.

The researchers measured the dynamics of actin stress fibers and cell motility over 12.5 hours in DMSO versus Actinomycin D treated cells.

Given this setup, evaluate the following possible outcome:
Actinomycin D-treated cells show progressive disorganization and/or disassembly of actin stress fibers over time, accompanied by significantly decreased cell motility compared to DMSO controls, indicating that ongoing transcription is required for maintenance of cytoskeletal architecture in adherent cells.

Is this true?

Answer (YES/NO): NO